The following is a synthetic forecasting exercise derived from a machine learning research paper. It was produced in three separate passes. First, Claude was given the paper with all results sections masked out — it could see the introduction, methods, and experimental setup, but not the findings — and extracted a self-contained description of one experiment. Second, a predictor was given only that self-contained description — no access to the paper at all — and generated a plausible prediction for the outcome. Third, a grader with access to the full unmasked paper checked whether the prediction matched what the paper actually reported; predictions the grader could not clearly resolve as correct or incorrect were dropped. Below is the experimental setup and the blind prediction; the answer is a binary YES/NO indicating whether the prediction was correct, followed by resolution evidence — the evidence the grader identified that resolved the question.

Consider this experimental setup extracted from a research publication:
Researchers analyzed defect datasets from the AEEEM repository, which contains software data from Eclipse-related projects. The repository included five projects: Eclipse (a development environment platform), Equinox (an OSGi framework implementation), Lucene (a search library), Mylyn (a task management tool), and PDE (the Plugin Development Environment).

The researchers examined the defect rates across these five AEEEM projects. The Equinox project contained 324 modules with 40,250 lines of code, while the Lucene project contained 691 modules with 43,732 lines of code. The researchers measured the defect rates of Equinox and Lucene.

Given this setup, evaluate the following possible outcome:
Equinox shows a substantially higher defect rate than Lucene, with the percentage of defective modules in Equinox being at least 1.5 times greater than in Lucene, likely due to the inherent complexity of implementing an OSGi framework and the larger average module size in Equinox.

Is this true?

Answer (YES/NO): YES